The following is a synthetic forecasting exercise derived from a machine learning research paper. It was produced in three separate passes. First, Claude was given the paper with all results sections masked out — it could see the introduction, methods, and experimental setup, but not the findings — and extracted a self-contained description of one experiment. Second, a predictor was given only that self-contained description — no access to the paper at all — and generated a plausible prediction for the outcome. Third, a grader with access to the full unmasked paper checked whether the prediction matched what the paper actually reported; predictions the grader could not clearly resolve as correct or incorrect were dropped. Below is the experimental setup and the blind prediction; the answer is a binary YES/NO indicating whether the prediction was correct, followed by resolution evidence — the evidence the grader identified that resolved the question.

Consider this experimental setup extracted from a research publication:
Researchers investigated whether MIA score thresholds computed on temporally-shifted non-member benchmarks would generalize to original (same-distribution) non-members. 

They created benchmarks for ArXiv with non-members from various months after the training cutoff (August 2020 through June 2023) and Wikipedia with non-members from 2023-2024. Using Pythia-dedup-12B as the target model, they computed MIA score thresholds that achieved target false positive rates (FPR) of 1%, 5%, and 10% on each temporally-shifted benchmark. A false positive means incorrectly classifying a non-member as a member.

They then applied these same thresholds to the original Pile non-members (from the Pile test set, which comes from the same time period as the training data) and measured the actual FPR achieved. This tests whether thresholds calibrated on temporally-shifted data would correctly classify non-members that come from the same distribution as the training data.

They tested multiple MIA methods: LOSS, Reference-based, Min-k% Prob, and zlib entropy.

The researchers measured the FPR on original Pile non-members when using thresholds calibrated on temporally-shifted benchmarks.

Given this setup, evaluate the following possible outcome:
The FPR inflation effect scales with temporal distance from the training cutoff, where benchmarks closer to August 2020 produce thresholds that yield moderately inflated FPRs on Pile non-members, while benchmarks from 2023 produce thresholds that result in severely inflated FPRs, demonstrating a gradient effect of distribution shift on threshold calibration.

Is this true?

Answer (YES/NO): NO